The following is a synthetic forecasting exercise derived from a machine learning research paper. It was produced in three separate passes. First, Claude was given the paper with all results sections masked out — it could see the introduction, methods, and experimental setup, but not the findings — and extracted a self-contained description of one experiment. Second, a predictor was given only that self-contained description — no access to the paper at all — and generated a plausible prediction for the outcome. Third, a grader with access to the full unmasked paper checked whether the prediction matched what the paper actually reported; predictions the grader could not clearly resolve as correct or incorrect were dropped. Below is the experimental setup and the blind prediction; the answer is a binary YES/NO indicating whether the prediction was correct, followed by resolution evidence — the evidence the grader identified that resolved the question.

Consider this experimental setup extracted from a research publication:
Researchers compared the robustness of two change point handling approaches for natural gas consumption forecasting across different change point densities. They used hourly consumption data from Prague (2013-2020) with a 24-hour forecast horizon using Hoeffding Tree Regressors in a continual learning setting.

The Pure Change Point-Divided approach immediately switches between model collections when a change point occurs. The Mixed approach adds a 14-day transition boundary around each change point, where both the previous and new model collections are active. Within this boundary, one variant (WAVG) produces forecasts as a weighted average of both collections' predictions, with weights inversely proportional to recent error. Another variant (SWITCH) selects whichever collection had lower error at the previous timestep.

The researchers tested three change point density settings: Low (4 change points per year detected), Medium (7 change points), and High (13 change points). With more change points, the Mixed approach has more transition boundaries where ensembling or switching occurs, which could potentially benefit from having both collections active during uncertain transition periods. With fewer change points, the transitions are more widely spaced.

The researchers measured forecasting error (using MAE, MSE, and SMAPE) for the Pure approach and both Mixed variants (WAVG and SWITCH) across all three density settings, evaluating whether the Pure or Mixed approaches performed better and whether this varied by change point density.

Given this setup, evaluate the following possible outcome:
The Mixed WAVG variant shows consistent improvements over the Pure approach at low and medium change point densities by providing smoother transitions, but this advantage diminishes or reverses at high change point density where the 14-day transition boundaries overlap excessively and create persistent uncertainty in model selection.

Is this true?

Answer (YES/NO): NO